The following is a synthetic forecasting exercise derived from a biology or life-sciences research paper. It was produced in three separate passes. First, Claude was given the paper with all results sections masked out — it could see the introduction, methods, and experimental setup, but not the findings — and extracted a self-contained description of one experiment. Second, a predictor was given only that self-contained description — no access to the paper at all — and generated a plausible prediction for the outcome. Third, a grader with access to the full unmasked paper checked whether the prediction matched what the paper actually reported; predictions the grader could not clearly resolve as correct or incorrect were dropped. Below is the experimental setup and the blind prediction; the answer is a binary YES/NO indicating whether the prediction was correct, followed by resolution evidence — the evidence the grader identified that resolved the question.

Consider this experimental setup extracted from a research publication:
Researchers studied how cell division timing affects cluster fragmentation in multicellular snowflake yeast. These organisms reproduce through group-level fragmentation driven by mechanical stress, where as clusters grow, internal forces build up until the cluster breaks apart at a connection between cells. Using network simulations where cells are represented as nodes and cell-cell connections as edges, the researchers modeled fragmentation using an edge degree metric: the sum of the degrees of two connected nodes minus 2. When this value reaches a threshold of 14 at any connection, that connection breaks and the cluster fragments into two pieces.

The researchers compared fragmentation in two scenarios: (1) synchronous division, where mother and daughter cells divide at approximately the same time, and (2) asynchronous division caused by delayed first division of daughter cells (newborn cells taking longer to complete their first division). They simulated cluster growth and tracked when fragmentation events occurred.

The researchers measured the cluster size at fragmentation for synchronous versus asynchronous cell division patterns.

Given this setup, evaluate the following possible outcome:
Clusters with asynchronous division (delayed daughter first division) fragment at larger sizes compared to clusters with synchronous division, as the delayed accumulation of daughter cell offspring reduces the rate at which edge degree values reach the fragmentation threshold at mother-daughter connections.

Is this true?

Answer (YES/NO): NO